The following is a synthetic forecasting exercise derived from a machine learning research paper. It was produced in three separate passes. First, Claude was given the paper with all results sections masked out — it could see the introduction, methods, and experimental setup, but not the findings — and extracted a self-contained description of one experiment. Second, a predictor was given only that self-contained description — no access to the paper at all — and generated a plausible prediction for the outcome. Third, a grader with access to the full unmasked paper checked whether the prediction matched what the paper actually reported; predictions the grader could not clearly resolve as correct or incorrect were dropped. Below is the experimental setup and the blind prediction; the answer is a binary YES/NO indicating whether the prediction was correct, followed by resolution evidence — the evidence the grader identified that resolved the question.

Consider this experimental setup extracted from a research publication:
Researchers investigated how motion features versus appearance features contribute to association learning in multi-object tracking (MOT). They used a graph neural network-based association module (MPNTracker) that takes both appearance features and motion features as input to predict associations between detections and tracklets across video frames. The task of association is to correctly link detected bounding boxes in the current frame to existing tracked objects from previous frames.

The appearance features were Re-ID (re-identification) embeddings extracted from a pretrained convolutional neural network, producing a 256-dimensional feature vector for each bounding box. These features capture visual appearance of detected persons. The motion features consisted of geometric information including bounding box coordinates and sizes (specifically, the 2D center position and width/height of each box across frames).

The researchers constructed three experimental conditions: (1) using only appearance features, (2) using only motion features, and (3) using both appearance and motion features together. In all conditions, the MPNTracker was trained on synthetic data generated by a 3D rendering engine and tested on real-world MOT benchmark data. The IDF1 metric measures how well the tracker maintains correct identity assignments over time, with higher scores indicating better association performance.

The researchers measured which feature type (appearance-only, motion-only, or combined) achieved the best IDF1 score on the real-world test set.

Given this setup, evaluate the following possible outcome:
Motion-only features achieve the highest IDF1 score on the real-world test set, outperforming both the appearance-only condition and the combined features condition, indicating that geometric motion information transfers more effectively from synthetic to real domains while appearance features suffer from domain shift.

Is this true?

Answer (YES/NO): NO